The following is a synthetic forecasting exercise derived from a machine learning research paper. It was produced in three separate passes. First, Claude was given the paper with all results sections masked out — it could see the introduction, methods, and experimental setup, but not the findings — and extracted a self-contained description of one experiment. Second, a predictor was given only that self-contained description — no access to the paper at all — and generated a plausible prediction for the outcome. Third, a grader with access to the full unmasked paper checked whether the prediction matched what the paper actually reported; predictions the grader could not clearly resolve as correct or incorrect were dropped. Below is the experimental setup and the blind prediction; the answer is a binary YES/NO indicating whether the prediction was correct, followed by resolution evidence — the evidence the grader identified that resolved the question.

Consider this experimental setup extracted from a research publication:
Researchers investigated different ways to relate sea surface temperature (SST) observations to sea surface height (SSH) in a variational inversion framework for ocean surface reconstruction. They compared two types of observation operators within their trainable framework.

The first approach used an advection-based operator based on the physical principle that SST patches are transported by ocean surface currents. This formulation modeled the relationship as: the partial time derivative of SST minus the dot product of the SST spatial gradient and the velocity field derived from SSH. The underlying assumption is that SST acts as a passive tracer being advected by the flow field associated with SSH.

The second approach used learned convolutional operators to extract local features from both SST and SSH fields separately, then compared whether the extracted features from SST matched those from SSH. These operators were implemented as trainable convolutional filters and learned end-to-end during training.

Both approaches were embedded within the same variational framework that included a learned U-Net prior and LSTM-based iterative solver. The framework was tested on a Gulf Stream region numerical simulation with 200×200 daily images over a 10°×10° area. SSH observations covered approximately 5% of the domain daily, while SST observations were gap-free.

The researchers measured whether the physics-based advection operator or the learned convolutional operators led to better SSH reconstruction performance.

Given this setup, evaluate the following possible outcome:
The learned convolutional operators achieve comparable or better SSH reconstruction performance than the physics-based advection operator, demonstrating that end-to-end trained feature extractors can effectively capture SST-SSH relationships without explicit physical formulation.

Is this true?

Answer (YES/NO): YES